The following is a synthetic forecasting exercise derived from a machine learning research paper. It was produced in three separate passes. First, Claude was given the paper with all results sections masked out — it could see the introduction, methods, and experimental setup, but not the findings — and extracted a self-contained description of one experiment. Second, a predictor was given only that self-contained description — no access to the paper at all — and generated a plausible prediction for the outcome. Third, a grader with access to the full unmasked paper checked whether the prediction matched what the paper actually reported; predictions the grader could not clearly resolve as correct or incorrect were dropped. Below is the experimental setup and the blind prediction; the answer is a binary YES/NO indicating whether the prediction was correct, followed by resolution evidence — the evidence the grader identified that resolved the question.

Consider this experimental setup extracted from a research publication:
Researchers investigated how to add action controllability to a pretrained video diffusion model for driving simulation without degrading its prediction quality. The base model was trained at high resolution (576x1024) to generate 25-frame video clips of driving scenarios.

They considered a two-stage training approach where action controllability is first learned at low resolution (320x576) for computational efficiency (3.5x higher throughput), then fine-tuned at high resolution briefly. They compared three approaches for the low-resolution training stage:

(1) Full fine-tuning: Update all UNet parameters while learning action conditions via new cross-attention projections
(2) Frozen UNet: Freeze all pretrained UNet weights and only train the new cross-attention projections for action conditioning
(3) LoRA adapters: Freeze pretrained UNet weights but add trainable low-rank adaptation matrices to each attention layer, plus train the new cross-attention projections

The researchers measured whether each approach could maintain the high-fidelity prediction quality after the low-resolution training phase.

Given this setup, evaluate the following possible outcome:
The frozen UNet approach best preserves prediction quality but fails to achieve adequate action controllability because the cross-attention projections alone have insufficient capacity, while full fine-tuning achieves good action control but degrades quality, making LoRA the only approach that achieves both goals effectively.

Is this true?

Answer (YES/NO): NO